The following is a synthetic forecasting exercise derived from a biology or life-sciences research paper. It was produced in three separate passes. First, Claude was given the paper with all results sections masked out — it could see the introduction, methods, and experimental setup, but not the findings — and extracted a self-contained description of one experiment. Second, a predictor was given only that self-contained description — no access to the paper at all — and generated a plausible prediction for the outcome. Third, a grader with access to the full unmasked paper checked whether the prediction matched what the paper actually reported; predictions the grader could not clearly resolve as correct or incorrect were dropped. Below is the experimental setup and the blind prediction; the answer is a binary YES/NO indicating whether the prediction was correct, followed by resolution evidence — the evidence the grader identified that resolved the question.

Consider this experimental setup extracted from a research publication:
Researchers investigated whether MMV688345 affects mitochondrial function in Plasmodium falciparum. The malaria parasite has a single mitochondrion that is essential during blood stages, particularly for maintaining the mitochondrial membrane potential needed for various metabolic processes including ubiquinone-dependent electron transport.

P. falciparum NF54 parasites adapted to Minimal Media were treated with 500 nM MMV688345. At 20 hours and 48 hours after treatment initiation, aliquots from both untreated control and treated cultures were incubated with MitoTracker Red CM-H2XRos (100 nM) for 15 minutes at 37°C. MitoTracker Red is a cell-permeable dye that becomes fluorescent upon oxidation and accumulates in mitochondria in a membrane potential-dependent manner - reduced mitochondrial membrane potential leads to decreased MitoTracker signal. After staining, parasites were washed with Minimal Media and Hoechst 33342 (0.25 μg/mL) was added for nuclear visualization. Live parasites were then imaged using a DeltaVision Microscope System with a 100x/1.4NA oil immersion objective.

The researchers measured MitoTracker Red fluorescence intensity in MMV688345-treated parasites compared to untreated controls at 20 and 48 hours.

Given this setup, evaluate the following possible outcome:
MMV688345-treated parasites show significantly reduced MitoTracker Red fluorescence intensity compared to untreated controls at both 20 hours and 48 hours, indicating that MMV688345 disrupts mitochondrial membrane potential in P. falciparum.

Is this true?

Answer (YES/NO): NO